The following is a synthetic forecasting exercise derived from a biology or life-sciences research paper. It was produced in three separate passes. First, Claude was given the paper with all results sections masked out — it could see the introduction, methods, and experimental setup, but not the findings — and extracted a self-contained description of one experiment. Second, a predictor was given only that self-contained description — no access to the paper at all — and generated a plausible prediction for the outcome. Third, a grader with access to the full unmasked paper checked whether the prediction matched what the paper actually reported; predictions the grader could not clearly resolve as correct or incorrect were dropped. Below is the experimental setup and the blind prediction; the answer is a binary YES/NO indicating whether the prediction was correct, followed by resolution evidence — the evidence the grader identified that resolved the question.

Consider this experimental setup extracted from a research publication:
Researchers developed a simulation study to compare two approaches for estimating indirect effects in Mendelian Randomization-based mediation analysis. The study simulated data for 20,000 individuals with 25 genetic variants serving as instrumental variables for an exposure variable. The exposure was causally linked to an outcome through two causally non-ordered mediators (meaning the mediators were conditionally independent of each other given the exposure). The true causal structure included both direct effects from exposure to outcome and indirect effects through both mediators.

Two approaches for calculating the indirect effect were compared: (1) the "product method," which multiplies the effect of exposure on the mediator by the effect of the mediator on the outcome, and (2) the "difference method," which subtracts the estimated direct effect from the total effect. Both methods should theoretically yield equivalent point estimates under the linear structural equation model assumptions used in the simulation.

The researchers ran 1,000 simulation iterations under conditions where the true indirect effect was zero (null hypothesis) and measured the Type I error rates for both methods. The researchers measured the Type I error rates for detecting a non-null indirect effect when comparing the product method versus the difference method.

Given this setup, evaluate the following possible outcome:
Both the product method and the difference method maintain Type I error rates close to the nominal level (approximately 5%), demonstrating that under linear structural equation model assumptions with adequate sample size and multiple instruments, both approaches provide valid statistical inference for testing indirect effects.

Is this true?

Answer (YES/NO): NO